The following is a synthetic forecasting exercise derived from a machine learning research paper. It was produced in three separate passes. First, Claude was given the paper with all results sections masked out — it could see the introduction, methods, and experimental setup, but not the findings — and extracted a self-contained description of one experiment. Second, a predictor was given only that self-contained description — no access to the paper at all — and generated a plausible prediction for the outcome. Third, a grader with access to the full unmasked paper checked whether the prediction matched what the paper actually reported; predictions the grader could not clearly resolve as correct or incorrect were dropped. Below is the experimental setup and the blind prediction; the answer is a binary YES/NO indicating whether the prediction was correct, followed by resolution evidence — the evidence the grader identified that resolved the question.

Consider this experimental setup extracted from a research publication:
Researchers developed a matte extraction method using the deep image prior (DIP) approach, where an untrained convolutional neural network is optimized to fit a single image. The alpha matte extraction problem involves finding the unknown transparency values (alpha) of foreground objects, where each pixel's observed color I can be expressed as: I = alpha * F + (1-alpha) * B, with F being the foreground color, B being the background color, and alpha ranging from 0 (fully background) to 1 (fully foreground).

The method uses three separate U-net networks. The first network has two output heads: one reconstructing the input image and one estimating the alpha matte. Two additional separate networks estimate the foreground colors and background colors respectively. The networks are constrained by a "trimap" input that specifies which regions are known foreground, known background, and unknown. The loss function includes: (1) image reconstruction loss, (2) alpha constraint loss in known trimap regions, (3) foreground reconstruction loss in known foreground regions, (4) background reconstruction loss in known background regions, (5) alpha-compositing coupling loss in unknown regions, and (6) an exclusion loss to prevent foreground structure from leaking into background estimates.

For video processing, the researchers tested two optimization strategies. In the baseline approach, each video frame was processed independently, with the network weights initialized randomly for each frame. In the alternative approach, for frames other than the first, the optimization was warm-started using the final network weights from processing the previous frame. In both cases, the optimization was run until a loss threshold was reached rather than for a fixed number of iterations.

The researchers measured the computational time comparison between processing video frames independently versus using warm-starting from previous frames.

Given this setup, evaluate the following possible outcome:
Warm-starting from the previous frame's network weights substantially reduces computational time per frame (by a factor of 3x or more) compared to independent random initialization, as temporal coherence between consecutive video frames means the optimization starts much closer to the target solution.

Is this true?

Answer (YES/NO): YES